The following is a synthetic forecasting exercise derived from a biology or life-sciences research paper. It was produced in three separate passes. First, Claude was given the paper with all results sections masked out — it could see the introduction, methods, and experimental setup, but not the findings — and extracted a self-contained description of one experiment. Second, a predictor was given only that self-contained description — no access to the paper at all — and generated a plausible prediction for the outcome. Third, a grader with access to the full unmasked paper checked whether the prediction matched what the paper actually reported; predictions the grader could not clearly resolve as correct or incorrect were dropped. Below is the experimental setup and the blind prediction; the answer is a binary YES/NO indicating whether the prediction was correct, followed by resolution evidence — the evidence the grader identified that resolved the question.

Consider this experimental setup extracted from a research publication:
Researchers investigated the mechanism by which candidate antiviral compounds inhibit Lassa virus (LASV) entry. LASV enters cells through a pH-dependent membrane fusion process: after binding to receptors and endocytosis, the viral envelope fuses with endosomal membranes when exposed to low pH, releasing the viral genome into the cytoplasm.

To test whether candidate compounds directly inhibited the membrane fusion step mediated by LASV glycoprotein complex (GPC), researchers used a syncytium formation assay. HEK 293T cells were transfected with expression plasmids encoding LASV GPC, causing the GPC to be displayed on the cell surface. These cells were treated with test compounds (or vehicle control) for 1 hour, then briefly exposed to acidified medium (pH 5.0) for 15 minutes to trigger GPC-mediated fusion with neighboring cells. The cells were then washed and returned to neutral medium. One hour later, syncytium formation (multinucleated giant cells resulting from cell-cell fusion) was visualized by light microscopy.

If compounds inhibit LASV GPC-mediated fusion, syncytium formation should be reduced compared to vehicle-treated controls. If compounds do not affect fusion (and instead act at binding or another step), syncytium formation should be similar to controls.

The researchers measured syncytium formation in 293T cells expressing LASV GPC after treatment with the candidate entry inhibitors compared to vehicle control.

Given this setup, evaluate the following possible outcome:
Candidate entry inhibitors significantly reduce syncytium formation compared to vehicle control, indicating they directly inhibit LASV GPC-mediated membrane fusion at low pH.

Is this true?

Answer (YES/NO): YES